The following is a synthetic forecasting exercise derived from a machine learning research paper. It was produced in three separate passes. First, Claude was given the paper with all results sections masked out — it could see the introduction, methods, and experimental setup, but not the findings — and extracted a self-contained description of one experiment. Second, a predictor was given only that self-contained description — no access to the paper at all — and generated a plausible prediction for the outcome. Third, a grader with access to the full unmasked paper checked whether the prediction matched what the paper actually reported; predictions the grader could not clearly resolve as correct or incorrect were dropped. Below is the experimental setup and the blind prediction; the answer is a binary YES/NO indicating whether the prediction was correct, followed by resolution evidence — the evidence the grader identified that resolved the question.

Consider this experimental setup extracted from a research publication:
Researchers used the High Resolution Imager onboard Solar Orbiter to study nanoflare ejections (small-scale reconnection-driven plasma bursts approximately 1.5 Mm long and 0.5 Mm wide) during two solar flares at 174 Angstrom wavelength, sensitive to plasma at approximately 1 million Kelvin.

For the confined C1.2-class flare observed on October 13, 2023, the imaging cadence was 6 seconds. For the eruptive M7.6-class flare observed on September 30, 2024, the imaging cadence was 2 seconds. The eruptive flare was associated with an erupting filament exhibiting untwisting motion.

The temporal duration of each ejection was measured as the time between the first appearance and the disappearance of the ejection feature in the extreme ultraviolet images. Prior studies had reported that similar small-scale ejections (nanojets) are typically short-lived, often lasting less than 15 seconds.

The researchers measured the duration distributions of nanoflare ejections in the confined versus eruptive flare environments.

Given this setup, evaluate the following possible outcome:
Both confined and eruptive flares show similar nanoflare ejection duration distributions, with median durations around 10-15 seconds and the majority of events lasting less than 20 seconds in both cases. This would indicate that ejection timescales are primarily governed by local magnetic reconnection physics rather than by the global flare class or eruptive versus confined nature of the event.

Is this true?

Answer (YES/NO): NO